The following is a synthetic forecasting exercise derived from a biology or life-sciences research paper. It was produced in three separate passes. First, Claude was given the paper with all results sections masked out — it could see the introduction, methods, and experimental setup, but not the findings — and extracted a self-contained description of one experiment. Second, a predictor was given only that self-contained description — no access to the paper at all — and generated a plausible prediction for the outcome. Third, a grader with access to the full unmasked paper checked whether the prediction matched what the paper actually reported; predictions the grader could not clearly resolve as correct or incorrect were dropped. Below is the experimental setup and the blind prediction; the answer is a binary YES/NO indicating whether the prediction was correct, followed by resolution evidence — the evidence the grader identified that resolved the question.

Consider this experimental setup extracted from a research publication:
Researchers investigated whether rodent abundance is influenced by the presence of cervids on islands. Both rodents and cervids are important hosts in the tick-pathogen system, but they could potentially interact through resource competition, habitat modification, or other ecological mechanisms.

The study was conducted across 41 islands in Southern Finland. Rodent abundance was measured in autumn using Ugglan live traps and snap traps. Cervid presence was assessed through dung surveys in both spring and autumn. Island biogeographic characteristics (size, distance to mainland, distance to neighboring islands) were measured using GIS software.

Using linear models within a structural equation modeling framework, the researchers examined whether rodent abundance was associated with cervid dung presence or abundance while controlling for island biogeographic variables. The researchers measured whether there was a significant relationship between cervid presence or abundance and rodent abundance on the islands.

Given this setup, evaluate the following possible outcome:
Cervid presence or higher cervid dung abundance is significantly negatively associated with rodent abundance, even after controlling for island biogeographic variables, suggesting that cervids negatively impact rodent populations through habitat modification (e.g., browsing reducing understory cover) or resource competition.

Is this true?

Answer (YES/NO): NO